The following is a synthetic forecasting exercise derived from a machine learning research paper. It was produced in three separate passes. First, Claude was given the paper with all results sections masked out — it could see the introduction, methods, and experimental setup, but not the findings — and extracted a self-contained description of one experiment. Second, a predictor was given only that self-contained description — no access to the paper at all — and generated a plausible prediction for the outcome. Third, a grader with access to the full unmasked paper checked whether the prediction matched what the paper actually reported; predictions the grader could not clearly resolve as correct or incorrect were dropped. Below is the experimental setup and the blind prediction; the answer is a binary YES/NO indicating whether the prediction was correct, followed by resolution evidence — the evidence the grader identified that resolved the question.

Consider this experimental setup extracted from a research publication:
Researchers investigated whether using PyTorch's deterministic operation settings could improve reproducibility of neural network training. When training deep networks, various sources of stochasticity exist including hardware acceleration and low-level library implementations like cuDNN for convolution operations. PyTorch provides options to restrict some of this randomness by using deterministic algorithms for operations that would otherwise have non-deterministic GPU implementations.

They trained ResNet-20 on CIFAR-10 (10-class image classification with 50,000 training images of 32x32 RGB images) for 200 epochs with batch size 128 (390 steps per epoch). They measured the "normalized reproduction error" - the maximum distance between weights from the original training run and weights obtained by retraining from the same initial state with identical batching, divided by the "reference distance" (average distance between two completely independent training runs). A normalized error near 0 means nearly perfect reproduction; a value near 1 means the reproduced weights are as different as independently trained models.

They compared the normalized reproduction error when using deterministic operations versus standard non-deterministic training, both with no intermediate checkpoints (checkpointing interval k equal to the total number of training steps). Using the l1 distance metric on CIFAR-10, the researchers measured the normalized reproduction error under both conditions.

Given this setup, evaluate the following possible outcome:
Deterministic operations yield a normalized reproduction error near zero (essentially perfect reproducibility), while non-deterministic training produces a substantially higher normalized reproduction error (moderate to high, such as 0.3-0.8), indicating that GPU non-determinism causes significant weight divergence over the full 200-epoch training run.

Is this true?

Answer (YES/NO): NO